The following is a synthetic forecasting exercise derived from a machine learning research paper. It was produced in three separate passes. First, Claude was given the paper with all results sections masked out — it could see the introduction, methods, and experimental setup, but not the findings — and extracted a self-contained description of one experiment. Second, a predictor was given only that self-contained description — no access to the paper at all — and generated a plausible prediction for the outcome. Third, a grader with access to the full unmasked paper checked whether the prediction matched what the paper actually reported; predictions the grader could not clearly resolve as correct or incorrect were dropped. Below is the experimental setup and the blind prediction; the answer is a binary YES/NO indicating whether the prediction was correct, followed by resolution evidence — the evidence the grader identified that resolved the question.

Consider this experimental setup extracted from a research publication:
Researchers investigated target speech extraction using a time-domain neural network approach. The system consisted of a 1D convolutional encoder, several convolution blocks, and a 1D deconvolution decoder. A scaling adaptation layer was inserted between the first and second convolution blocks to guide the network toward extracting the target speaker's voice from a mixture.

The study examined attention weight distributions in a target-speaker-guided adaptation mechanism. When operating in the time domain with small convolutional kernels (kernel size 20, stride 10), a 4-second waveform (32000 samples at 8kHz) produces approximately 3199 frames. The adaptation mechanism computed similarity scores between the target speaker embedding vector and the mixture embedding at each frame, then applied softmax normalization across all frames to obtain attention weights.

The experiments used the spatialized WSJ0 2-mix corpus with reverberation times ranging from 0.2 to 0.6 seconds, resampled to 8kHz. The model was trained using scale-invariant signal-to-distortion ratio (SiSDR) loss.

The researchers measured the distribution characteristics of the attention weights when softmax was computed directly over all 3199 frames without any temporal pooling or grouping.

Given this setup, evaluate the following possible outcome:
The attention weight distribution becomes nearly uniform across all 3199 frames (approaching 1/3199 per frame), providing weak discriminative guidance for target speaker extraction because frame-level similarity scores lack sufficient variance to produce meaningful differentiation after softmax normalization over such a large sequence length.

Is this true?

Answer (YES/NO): NO